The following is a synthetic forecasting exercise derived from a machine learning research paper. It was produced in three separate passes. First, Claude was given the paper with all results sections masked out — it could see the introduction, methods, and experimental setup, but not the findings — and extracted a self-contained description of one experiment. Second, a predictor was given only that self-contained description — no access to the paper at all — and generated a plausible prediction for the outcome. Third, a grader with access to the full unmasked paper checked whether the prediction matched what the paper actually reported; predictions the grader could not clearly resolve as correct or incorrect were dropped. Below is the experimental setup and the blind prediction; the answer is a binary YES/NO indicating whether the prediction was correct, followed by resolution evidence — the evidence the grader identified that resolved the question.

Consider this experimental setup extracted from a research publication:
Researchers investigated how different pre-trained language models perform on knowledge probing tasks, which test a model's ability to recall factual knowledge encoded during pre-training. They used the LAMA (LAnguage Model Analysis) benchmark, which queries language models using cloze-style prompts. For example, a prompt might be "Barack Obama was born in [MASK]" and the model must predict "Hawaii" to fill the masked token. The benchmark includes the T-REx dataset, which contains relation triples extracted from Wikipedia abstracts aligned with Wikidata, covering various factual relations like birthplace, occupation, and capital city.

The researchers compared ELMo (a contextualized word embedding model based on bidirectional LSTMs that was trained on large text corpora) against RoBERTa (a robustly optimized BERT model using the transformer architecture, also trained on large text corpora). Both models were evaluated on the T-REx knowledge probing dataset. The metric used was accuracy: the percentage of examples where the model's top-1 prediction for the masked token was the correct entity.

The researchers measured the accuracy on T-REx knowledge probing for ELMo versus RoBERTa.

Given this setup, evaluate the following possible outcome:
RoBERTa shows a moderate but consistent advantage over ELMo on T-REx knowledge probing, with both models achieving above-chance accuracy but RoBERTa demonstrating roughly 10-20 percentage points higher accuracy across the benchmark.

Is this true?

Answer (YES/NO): NO